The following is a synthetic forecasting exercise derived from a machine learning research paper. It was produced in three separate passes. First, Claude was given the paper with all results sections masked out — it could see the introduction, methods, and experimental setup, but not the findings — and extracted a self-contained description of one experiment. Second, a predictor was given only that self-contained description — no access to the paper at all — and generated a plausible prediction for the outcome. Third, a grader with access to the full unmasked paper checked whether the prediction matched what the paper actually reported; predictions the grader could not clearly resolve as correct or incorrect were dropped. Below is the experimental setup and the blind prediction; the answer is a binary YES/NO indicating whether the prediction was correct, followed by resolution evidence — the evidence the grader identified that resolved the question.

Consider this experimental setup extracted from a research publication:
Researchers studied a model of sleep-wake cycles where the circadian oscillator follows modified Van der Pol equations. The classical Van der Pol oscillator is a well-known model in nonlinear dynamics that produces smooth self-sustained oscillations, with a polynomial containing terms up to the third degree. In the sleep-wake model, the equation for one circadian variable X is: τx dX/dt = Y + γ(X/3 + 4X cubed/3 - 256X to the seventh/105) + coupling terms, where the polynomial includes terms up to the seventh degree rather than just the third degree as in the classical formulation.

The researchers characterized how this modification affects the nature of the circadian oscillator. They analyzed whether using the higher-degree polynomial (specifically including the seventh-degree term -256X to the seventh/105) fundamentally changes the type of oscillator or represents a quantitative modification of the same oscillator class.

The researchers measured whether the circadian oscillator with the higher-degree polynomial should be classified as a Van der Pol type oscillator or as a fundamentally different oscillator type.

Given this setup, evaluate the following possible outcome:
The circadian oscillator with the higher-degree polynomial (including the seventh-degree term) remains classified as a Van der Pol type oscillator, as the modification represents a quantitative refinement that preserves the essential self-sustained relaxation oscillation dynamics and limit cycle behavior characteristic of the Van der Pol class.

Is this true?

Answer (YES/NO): YES